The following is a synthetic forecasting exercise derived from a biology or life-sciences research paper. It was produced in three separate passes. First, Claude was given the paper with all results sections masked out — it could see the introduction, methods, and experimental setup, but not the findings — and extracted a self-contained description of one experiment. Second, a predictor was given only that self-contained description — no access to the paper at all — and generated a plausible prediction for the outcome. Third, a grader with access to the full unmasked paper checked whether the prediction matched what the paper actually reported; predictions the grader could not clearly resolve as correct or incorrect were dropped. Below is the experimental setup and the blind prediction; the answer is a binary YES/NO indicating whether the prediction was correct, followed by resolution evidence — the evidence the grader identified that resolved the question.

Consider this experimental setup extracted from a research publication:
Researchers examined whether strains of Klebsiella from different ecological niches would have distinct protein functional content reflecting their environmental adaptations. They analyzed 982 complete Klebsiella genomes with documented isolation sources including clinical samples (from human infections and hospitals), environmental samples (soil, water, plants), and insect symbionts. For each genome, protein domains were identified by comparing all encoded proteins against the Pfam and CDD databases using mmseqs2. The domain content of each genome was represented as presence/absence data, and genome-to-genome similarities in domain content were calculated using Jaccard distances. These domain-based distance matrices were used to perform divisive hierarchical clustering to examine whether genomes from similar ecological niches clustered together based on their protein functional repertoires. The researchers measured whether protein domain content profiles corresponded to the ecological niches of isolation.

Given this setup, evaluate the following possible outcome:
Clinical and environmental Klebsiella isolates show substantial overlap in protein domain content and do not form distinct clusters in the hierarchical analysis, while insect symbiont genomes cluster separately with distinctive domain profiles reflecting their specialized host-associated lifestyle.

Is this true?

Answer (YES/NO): NO